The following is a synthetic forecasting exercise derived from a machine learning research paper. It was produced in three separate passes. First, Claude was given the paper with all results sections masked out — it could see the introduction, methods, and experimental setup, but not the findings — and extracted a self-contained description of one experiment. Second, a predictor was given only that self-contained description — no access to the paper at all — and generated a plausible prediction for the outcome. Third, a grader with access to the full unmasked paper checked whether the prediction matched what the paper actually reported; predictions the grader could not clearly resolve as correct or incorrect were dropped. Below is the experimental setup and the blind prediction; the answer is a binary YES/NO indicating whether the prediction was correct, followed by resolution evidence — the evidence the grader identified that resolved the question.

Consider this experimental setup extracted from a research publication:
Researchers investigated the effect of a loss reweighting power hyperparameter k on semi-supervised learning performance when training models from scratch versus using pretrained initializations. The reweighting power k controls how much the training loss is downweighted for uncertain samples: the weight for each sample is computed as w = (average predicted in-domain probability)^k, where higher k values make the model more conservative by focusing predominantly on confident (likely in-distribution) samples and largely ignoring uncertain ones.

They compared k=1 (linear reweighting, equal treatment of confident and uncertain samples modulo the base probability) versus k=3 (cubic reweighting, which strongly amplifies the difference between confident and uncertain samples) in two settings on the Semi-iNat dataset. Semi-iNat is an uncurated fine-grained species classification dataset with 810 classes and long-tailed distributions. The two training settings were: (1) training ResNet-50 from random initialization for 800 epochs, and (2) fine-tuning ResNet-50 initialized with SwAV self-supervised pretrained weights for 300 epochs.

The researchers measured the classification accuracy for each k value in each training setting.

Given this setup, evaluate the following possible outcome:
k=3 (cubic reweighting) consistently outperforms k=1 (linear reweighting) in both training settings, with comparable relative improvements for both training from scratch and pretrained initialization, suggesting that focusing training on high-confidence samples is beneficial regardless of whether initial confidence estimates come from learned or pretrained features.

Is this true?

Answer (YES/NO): NO